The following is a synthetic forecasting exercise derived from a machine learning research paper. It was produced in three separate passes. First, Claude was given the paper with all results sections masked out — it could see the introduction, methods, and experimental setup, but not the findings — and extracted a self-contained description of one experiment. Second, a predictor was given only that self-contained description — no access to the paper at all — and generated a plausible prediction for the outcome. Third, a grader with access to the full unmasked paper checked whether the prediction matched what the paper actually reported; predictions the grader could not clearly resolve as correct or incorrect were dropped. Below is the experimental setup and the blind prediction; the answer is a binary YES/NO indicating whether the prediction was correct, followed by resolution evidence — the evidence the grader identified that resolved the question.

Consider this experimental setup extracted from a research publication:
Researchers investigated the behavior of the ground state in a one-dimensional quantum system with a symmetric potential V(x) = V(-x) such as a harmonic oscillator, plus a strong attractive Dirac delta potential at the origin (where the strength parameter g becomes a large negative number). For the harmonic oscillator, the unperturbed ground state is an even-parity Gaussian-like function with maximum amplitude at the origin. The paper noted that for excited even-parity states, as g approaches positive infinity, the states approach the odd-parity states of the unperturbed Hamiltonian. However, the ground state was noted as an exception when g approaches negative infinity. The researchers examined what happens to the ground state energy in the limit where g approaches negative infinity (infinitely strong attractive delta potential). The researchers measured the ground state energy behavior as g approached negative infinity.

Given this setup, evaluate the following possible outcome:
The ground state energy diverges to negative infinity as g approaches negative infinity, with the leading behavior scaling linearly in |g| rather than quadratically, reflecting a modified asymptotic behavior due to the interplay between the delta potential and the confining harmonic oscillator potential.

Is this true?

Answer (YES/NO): NO